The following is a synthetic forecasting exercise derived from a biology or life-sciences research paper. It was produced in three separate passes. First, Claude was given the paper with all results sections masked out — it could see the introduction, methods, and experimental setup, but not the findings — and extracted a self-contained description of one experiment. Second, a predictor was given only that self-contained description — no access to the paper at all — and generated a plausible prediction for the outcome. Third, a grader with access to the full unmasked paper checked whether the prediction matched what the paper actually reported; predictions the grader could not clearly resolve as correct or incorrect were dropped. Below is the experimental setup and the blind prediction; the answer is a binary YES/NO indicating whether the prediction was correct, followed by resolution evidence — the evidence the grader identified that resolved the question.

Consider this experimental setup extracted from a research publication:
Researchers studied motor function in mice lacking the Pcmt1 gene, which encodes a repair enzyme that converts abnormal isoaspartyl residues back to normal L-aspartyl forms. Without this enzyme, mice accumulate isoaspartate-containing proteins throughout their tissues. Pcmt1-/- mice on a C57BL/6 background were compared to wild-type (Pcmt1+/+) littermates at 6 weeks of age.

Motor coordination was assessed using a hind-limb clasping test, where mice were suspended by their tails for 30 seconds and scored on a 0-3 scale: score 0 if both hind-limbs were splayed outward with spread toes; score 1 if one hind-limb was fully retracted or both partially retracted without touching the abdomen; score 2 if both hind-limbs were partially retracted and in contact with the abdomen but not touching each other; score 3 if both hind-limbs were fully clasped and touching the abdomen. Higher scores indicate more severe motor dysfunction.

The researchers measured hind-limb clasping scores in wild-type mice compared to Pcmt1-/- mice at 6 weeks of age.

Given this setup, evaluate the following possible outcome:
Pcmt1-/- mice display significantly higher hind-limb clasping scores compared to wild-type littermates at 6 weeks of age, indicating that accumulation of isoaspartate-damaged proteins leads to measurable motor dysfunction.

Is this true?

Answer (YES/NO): YES